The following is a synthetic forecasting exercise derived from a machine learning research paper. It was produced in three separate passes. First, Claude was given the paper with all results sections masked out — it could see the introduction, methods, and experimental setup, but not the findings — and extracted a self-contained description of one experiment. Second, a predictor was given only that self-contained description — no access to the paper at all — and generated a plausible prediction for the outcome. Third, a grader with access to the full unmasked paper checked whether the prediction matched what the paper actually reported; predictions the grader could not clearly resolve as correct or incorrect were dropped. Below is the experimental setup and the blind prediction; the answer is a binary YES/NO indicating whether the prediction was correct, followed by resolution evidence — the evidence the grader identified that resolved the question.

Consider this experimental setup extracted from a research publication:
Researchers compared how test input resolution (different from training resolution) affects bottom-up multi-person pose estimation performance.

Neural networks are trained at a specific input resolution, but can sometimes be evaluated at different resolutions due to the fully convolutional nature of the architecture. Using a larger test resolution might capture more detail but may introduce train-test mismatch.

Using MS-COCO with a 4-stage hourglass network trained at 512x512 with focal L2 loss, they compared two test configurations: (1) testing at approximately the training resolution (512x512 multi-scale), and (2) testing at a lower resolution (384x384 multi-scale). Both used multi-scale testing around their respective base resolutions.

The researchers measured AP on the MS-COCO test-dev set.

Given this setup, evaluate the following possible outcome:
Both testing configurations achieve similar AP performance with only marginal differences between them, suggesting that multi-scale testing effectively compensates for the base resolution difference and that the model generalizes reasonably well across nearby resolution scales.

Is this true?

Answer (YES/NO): YES